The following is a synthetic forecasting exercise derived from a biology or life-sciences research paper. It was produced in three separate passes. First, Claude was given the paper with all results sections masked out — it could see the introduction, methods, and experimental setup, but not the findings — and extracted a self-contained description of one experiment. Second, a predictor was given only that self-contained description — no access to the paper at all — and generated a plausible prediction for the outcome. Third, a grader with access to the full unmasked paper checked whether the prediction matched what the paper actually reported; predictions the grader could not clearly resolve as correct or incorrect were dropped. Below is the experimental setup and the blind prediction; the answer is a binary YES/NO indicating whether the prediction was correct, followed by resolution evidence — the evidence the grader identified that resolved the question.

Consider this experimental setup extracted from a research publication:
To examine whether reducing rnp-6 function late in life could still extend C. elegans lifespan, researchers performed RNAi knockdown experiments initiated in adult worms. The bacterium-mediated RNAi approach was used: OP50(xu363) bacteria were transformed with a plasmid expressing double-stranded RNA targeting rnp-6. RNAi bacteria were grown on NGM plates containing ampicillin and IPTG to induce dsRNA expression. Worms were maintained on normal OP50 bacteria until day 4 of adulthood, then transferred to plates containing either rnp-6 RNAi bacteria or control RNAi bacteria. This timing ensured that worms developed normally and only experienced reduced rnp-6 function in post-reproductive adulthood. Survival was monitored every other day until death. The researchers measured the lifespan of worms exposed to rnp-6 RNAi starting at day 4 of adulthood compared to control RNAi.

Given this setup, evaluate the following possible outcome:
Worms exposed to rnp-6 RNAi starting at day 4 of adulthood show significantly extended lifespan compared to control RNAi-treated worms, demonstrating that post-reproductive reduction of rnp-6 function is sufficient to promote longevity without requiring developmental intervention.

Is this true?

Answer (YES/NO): YES